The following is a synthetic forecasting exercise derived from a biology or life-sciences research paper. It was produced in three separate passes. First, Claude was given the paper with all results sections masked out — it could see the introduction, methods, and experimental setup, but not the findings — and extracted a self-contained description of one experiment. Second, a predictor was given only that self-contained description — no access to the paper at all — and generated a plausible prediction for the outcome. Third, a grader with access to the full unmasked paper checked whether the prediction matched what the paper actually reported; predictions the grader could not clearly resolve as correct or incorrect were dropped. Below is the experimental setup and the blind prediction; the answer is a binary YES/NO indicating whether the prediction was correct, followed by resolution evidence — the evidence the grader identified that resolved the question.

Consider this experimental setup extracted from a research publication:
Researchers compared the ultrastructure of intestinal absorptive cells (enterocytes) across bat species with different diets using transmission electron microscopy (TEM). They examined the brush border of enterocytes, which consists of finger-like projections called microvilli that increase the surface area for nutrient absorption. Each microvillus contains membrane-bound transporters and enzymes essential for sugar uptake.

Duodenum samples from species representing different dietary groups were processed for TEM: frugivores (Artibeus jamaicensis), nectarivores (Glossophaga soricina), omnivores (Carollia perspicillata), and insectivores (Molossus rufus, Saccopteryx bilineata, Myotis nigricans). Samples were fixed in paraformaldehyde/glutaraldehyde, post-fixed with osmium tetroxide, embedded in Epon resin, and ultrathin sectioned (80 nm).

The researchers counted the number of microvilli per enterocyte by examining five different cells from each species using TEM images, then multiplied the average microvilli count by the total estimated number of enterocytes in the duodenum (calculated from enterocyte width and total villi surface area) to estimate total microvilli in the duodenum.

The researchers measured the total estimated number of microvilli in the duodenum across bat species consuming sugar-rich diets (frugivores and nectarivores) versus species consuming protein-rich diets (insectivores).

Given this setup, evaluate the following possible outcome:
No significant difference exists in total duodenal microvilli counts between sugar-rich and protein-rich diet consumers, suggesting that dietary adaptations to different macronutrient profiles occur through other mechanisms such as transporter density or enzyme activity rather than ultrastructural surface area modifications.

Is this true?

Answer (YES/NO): NO